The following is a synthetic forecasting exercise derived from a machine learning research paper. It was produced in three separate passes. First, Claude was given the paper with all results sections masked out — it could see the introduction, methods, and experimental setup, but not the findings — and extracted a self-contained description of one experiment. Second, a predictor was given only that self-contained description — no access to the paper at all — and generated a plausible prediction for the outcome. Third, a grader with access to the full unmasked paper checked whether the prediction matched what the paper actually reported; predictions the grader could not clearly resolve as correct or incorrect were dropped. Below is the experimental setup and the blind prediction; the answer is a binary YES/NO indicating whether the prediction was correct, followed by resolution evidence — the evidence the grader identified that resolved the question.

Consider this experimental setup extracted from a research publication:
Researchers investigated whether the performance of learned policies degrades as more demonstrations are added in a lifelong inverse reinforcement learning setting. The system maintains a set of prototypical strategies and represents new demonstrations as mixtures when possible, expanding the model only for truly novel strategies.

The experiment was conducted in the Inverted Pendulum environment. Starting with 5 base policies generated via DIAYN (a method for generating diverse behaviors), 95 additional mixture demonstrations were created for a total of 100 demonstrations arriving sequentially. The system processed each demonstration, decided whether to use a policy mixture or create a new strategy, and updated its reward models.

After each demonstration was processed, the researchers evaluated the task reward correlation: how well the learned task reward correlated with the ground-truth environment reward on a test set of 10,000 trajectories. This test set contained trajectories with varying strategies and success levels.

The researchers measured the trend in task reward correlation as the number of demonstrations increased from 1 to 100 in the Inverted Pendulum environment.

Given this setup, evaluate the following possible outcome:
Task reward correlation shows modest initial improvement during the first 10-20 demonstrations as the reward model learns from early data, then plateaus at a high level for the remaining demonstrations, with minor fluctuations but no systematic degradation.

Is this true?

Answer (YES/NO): NO